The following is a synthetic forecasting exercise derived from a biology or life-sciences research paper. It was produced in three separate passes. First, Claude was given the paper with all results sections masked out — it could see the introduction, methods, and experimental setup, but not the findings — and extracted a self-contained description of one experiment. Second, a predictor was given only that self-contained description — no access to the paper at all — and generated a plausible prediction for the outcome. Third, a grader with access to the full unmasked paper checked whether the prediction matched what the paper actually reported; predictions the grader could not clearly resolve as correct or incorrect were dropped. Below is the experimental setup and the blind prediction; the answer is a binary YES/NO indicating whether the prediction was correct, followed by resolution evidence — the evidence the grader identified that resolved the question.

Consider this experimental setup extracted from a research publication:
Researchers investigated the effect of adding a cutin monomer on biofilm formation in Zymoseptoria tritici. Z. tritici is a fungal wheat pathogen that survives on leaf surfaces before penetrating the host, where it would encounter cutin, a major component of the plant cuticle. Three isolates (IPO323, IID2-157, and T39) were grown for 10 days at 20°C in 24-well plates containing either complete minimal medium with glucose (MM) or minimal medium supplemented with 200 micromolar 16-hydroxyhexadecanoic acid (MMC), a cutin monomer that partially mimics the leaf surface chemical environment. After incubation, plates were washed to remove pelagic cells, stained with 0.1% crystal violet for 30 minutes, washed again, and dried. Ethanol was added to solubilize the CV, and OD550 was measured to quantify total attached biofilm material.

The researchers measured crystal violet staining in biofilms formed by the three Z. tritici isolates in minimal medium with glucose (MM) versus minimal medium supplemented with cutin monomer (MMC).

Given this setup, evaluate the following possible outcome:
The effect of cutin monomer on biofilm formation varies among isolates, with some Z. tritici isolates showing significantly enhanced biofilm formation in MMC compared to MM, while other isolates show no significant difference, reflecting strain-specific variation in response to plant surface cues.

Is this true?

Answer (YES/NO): NO